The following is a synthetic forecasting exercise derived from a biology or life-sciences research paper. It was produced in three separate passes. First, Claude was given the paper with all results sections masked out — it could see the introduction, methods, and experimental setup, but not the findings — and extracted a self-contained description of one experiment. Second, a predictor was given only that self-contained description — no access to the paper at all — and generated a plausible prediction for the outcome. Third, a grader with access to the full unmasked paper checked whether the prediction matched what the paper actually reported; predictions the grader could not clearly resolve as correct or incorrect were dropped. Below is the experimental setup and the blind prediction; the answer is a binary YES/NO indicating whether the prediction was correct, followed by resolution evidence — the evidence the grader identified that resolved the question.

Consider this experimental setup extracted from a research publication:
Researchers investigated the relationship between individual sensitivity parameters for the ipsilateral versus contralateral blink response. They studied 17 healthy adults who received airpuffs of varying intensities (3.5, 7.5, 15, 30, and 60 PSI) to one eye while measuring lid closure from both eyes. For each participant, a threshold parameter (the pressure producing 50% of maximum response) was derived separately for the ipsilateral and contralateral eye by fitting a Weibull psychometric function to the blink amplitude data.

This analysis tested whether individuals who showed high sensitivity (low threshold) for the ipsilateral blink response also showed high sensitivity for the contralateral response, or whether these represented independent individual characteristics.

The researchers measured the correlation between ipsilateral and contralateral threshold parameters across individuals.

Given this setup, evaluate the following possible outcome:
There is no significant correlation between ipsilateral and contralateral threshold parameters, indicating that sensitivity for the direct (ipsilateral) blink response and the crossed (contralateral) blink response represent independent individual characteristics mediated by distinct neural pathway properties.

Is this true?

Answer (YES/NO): NO